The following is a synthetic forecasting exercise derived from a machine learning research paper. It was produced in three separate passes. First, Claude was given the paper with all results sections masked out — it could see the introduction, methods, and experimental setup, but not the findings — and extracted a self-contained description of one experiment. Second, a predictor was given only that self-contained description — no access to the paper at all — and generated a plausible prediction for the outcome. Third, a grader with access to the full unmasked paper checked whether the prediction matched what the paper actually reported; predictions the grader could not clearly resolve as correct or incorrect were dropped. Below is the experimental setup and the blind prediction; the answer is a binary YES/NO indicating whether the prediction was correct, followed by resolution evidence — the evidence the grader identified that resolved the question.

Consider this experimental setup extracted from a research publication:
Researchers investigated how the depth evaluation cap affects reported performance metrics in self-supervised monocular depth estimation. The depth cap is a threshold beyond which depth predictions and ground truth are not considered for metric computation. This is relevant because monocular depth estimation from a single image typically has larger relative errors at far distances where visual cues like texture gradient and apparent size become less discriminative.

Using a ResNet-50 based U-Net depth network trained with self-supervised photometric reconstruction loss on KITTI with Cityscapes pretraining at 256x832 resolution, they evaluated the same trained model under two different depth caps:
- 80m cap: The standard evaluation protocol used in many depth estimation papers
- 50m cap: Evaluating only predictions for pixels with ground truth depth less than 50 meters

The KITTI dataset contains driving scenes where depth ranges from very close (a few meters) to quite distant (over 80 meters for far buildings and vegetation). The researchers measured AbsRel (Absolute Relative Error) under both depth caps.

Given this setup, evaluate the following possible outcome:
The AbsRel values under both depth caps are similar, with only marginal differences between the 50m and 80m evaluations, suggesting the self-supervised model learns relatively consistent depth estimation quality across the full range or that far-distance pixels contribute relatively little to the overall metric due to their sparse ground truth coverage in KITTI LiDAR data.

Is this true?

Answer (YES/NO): NO